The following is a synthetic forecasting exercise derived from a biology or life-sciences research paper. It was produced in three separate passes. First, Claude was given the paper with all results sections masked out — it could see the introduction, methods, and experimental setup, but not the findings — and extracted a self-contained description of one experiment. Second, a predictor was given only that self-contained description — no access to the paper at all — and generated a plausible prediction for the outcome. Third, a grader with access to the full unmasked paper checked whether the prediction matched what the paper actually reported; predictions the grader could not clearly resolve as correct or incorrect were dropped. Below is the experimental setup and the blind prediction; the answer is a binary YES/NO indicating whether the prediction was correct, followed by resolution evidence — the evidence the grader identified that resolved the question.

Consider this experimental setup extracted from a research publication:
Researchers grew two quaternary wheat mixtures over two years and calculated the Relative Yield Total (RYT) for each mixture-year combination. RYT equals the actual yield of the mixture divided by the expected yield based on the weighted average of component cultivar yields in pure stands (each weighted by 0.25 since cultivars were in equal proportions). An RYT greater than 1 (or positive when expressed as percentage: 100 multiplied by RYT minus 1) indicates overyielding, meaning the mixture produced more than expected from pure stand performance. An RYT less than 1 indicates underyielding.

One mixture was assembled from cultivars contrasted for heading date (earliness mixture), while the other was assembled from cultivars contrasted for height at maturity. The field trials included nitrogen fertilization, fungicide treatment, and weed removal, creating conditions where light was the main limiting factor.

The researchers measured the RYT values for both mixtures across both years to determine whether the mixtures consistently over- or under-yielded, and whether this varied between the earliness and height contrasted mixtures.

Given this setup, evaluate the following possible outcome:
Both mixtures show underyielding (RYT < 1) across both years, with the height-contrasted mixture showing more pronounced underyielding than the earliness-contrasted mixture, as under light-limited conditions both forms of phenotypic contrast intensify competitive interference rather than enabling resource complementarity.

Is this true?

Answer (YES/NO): NO